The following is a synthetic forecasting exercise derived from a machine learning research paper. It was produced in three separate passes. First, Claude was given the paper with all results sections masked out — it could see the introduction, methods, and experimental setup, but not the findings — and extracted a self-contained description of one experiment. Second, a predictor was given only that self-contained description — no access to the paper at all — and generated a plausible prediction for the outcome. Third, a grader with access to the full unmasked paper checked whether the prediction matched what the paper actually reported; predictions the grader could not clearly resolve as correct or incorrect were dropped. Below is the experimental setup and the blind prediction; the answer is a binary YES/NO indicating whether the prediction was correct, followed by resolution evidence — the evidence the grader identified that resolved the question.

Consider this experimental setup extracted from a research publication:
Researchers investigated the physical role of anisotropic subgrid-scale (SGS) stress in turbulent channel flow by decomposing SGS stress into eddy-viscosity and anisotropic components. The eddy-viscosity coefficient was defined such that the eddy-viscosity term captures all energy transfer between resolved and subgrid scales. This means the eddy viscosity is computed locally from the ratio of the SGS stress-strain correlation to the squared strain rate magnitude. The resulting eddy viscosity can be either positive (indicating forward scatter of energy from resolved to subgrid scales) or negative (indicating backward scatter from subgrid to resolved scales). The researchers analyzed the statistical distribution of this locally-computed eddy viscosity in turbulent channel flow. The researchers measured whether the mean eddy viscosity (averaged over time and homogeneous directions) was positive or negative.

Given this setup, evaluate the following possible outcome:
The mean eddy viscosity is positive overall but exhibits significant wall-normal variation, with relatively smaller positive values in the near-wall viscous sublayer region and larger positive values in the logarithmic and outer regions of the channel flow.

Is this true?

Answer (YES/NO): NO